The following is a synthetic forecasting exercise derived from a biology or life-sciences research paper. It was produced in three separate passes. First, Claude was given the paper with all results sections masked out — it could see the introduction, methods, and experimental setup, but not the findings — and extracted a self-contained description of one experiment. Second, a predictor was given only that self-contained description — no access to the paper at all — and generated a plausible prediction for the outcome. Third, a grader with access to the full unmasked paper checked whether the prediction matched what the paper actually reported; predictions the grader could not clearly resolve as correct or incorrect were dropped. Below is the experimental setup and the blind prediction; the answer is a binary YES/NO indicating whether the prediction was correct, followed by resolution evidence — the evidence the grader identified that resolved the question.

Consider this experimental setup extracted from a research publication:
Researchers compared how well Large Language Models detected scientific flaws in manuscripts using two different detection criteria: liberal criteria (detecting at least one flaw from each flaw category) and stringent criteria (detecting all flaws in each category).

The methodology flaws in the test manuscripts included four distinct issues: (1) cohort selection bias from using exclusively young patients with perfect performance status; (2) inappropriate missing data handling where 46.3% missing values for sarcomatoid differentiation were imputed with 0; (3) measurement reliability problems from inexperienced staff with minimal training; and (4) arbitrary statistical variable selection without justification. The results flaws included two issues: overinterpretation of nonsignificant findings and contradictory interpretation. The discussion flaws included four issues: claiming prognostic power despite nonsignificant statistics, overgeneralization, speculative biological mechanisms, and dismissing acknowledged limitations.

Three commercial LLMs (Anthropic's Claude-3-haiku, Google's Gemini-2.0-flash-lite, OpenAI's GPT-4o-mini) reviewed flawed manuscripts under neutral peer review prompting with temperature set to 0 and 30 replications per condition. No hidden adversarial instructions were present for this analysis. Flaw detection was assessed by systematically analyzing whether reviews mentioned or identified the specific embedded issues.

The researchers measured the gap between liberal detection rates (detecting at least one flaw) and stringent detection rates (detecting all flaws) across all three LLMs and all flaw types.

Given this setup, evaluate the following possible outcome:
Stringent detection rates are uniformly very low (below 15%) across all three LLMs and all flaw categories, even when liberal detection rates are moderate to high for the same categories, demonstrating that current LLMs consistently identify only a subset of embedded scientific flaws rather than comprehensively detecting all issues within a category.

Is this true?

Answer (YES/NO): NO